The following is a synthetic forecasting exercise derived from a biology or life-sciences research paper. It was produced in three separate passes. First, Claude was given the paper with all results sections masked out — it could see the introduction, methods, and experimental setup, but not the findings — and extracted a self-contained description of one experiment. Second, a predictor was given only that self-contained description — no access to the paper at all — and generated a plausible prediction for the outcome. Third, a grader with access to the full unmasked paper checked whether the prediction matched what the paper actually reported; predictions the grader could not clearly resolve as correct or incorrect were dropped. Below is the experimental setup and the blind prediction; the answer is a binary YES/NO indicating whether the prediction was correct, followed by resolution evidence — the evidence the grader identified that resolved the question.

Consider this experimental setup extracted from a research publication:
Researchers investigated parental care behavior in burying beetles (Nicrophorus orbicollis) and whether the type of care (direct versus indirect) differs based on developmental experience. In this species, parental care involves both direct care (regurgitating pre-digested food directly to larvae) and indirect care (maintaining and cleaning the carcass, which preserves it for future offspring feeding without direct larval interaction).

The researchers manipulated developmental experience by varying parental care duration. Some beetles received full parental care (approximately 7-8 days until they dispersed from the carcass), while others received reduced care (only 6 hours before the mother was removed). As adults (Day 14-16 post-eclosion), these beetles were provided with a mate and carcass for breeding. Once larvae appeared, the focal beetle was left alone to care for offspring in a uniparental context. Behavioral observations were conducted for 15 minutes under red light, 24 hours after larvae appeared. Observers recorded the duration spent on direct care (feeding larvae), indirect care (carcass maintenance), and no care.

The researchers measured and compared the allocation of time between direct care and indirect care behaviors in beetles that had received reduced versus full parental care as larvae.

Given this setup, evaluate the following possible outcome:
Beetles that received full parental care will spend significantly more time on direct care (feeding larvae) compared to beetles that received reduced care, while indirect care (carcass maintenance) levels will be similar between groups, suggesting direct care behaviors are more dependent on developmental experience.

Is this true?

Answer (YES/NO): NO